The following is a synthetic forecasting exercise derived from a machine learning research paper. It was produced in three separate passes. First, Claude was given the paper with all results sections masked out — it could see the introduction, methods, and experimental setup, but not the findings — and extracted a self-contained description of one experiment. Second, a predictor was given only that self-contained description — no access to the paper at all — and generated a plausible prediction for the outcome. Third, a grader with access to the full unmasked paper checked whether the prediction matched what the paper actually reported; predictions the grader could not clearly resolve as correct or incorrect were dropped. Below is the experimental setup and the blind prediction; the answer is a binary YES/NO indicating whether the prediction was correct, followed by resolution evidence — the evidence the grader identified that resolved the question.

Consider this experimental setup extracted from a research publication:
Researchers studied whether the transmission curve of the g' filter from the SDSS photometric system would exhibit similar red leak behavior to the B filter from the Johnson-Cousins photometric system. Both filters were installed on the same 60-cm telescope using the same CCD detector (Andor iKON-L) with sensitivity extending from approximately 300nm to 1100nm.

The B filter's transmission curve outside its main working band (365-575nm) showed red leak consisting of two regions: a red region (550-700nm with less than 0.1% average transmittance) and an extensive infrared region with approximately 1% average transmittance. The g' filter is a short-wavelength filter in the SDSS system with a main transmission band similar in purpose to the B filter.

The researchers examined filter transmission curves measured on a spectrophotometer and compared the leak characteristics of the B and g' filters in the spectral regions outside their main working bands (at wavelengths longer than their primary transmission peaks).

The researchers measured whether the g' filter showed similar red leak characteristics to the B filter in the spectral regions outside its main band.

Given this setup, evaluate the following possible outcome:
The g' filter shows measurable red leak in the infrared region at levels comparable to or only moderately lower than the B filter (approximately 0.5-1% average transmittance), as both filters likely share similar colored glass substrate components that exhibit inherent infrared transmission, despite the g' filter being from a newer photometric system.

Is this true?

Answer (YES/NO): YES